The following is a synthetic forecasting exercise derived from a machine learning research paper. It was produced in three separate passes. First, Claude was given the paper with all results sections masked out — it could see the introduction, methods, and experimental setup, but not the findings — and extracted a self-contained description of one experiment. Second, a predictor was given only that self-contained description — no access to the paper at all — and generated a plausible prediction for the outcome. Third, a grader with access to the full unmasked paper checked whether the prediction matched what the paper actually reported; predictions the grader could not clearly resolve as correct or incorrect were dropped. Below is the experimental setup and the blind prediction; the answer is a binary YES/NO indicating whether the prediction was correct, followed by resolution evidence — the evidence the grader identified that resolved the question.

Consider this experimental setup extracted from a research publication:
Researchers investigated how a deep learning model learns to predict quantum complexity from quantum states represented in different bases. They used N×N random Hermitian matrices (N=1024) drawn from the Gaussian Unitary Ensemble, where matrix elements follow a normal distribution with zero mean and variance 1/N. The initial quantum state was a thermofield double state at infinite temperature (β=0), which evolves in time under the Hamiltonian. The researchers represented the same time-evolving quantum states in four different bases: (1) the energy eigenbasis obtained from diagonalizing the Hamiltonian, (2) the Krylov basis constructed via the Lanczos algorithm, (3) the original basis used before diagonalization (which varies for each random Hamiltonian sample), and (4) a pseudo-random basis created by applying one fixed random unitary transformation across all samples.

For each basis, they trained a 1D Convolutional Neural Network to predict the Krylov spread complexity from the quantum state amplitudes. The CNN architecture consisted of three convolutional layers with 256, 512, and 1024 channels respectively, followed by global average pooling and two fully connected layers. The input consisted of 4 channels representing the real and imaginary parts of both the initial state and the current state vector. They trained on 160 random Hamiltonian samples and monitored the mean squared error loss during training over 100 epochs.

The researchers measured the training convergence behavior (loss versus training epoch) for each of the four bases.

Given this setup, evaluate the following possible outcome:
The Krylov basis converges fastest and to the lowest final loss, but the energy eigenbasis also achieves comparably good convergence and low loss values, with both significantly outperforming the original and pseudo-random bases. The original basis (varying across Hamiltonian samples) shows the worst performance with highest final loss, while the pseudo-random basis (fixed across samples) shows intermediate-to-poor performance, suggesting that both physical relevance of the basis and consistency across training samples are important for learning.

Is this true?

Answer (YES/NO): NO